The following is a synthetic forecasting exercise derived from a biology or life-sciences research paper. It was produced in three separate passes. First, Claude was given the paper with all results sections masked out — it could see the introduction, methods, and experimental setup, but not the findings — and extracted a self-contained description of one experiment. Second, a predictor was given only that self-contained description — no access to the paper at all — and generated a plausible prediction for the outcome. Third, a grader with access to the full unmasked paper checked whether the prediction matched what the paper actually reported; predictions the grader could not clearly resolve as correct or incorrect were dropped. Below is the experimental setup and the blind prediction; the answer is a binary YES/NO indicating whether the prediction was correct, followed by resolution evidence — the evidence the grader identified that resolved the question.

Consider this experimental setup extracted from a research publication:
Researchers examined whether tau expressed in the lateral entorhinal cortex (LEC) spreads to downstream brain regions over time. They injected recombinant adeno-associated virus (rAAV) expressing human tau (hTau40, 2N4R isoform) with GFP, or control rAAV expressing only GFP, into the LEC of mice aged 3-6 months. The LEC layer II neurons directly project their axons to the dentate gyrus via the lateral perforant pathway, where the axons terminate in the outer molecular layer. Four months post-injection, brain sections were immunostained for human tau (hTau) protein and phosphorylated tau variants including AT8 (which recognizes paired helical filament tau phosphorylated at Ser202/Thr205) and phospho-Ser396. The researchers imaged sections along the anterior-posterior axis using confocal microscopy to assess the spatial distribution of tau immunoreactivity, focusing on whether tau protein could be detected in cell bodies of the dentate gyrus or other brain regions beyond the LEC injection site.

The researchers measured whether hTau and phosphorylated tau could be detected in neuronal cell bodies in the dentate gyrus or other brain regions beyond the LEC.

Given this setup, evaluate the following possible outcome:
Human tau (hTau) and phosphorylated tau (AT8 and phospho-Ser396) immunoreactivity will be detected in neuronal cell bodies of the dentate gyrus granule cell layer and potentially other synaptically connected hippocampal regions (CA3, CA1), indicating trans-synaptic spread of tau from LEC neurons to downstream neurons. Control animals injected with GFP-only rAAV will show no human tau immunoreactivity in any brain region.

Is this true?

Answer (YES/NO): NO